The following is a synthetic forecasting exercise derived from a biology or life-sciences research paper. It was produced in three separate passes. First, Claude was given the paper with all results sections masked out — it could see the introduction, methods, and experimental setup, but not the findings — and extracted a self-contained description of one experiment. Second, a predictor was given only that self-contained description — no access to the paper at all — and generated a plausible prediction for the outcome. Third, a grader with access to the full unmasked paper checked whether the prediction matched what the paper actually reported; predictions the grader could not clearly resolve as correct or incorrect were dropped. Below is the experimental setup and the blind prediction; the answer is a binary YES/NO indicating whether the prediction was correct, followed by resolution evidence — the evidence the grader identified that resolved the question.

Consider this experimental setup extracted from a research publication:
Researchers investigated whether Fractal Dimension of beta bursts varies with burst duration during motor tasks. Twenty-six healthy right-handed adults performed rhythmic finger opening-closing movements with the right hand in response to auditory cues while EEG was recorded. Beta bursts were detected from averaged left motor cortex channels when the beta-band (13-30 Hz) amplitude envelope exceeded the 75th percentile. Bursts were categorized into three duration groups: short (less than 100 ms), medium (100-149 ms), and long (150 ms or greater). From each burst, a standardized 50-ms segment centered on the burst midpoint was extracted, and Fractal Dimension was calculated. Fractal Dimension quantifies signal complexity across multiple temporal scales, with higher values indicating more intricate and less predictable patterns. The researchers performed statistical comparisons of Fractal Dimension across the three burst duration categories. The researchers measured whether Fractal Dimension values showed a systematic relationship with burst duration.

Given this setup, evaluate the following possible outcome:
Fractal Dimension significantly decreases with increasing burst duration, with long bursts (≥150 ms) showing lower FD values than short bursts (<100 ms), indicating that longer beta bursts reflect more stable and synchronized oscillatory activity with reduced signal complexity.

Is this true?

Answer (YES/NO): NO